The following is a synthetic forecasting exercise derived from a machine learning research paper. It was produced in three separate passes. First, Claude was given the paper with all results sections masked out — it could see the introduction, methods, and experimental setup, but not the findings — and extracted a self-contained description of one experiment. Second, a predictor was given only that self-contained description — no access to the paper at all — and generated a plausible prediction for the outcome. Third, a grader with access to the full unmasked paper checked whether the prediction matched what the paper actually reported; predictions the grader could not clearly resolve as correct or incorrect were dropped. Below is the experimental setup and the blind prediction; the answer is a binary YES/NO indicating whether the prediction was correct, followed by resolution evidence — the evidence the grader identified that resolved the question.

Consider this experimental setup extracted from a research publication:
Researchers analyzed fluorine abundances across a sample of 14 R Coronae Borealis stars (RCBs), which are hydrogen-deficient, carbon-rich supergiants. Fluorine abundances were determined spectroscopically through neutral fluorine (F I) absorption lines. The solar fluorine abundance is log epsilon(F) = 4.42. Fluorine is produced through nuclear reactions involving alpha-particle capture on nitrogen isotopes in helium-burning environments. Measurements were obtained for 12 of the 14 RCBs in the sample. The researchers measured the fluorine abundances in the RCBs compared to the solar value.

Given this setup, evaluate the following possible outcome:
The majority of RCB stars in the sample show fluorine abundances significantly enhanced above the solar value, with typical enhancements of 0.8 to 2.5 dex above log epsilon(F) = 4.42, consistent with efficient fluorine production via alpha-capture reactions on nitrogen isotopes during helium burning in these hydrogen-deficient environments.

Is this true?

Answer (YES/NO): NO